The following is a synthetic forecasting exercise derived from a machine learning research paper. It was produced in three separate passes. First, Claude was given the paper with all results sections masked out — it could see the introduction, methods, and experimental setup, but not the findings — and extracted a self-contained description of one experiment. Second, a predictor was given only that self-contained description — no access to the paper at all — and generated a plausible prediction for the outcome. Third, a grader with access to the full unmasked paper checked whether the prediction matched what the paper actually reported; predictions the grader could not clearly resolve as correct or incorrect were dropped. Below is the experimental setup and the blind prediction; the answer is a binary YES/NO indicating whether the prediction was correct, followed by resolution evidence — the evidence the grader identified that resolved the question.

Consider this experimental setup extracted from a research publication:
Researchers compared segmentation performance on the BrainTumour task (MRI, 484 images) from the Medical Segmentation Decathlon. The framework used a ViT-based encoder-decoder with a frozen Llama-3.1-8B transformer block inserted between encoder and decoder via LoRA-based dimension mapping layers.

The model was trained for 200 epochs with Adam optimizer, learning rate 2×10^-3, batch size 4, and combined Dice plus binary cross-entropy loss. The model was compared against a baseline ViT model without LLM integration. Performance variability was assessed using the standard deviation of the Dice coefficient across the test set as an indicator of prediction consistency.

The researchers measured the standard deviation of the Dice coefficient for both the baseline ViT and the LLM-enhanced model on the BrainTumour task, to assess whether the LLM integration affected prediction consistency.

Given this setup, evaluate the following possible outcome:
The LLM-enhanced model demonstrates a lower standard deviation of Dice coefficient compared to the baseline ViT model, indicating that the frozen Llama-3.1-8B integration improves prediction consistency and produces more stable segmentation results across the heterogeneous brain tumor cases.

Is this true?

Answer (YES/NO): NO